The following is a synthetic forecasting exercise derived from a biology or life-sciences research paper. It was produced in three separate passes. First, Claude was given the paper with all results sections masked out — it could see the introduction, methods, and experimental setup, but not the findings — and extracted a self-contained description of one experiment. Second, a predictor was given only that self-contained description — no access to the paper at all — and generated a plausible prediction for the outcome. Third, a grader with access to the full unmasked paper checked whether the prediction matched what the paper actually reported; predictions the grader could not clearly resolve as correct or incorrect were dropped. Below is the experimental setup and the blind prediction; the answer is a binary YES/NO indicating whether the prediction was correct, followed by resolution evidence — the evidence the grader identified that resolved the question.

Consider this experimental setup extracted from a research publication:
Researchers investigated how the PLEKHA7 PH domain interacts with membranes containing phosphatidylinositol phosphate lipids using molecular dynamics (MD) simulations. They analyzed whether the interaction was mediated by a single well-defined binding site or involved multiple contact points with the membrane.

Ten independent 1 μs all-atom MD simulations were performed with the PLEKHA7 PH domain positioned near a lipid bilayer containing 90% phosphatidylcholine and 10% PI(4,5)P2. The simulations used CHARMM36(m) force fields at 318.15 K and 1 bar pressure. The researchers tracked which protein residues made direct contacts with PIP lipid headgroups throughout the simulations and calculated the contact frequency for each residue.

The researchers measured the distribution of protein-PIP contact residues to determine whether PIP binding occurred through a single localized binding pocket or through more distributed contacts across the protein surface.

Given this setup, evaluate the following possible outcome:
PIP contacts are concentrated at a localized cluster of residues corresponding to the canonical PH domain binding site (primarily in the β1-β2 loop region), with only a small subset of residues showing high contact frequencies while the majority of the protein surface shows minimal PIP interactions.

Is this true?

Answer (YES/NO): NO